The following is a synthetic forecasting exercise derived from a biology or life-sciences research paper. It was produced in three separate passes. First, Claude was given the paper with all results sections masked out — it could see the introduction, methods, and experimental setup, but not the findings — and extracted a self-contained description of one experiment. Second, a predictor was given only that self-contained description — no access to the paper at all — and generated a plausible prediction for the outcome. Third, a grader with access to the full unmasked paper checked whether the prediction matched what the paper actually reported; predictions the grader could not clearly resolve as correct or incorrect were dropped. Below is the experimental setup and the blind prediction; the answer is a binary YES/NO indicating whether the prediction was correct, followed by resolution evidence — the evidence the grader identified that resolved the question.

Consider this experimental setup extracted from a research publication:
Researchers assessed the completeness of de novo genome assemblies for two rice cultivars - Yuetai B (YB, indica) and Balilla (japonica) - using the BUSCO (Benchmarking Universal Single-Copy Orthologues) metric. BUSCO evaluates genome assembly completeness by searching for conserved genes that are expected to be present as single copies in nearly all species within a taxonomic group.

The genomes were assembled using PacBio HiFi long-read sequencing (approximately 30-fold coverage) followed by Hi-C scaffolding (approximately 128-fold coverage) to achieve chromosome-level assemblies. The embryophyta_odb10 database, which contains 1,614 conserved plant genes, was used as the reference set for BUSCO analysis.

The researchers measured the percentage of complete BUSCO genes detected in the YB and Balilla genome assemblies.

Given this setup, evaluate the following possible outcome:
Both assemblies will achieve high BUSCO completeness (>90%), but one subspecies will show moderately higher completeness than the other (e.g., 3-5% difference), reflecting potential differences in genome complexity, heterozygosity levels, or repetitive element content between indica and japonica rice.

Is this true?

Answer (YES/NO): NO